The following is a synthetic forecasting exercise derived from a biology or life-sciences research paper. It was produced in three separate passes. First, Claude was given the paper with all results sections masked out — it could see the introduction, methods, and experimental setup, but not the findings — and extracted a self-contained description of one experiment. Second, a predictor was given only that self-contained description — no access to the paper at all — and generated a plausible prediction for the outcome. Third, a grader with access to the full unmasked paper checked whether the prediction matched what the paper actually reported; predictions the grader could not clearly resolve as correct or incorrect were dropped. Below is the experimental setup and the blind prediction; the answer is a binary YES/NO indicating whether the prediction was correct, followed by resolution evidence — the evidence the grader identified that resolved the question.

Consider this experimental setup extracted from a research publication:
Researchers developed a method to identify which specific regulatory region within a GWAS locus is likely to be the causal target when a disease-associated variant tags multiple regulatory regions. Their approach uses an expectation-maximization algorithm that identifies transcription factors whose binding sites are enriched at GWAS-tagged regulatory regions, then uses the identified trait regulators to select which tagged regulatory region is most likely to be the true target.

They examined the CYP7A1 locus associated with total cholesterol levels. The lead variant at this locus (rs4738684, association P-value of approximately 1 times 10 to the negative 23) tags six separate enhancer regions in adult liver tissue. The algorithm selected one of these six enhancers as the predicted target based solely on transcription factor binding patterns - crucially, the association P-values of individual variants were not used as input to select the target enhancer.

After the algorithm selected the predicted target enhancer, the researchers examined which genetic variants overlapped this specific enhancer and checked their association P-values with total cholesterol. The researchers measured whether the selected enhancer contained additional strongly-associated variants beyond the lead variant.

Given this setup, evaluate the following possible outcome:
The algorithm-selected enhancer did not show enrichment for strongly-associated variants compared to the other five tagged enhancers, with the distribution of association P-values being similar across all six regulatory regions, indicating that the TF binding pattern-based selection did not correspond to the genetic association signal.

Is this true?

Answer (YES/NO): NO